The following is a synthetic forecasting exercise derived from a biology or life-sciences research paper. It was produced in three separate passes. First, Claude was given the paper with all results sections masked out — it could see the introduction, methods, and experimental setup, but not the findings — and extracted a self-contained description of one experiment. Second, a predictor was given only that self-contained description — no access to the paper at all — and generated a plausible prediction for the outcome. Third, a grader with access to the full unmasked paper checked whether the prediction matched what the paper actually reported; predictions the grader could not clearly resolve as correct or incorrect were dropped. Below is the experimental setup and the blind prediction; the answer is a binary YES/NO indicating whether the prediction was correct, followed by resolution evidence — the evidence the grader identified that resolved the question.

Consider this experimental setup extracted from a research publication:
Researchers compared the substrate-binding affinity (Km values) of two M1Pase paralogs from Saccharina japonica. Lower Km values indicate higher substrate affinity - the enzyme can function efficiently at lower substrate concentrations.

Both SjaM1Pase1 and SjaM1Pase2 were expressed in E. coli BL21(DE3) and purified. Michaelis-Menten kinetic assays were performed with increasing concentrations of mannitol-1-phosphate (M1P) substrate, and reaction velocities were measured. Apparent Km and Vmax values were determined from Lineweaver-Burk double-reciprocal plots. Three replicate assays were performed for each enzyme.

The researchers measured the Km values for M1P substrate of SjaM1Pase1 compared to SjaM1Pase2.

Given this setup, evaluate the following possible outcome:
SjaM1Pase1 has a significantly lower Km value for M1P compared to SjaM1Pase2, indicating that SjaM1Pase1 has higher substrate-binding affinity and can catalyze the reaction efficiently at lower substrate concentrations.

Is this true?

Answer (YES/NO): NO